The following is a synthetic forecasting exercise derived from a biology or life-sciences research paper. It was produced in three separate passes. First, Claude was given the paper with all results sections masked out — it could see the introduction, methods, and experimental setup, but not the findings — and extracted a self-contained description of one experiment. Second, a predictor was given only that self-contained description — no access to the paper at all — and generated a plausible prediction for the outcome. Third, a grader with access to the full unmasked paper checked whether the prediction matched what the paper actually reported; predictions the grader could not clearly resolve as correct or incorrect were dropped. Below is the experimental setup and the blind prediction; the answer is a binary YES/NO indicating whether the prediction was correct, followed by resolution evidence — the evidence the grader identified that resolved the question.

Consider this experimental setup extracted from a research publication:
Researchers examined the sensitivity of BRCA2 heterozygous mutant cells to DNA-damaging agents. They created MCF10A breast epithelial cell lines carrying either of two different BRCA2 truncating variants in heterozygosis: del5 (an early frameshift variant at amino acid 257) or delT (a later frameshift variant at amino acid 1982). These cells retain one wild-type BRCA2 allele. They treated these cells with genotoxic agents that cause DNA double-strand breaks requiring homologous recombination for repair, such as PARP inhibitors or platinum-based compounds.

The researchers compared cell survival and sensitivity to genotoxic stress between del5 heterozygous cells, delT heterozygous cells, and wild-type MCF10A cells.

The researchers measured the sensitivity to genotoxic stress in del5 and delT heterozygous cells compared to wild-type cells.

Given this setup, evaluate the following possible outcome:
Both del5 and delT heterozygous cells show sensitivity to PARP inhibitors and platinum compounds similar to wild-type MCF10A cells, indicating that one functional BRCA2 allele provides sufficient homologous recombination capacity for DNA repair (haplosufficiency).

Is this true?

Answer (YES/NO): NO